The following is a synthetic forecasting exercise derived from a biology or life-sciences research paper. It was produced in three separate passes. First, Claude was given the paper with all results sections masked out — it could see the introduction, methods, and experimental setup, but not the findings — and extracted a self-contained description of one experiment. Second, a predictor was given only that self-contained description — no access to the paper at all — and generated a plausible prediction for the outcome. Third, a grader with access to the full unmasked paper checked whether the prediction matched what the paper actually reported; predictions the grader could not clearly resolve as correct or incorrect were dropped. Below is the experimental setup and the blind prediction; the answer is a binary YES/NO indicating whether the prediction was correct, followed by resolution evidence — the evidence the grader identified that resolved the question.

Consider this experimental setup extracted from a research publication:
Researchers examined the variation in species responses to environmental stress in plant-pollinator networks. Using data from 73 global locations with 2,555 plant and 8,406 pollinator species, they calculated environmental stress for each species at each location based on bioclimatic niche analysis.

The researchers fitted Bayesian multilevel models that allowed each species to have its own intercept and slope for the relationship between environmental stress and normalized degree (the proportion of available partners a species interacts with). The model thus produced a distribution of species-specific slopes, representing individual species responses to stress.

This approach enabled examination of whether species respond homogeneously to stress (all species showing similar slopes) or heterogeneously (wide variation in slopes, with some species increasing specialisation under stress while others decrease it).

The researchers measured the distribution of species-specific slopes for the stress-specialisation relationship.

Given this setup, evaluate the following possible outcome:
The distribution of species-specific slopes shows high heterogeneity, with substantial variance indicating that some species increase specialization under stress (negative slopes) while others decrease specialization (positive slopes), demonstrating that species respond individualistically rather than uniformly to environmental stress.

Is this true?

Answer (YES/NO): YES